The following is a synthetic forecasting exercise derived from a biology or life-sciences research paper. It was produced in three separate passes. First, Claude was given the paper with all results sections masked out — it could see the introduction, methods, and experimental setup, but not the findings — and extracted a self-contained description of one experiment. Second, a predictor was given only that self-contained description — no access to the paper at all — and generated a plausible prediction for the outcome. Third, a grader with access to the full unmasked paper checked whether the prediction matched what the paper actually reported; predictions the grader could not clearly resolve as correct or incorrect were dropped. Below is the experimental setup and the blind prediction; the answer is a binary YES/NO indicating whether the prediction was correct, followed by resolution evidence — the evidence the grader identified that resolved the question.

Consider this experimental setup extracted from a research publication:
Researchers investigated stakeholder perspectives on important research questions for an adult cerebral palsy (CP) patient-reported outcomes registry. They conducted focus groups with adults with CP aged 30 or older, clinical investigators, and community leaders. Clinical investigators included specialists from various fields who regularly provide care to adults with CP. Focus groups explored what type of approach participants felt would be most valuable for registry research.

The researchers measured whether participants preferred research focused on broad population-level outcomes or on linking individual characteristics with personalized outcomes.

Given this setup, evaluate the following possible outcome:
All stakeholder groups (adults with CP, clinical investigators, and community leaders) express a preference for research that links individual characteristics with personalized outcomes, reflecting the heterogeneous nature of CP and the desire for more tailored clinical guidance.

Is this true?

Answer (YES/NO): YES